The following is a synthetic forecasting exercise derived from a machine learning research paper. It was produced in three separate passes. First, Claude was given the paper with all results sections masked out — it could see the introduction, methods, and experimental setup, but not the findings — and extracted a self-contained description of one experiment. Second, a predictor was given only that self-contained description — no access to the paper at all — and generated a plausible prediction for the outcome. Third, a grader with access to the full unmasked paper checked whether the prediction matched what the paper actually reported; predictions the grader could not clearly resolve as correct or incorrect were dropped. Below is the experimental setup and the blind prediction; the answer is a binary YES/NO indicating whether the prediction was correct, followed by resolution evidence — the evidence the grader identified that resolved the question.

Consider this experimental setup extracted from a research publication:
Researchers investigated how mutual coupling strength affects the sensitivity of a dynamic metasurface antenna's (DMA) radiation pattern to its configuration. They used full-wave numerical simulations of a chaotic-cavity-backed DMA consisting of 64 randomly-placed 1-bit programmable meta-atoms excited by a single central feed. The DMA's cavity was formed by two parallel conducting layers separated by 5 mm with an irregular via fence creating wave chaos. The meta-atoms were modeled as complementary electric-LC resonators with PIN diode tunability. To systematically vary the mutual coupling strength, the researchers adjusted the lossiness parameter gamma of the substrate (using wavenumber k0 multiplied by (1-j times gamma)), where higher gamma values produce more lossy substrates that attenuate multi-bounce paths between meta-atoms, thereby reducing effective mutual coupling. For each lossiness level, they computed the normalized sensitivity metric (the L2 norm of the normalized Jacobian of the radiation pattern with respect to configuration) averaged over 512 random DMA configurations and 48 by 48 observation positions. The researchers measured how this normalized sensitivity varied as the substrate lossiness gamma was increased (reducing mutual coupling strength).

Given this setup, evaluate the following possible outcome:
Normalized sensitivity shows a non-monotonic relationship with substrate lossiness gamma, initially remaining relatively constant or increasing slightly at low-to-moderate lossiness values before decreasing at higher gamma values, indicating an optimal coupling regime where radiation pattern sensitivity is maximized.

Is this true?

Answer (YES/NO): NO